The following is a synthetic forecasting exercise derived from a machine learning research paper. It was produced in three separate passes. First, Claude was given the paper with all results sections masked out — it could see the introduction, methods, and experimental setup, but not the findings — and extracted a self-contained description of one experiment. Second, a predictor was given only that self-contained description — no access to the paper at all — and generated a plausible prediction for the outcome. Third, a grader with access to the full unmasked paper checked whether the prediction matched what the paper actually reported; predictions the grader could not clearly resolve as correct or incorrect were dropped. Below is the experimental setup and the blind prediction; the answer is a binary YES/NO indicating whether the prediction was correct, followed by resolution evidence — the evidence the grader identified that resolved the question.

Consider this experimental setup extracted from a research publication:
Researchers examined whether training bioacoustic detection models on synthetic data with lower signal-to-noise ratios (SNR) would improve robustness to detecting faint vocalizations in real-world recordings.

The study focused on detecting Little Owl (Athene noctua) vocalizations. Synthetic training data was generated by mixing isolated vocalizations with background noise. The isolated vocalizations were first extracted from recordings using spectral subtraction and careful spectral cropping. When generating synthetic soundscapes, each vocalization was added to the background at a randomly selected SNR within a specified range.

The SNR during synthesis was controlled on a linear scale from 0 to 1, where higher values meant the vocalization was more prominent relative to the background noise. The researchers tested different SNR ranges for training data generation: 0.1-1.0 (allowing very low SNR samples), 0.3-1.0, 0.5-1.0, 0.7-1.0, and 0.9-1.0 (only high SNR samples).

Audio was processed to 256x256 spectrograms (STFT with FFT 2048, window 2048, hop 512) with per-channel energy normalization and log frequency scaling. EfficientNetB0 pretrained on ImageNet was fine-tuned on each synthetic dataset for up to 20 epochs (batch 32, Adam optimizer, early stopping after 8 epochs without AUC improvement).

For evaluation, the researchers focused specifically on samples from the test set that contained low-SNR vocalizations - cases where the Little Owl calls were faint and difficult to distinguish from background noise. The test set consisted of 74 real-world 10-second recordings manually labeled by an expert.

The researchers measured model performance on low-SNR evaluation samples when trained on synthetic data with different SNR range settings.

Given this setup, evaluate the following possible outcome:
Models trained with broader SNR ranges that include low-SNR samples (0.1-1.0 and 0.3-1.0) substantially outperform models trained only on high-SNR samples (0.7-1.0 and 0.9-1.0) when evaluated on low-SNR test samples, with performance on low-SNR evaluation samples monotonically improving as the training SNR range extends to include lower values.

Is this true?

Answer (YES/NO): NO